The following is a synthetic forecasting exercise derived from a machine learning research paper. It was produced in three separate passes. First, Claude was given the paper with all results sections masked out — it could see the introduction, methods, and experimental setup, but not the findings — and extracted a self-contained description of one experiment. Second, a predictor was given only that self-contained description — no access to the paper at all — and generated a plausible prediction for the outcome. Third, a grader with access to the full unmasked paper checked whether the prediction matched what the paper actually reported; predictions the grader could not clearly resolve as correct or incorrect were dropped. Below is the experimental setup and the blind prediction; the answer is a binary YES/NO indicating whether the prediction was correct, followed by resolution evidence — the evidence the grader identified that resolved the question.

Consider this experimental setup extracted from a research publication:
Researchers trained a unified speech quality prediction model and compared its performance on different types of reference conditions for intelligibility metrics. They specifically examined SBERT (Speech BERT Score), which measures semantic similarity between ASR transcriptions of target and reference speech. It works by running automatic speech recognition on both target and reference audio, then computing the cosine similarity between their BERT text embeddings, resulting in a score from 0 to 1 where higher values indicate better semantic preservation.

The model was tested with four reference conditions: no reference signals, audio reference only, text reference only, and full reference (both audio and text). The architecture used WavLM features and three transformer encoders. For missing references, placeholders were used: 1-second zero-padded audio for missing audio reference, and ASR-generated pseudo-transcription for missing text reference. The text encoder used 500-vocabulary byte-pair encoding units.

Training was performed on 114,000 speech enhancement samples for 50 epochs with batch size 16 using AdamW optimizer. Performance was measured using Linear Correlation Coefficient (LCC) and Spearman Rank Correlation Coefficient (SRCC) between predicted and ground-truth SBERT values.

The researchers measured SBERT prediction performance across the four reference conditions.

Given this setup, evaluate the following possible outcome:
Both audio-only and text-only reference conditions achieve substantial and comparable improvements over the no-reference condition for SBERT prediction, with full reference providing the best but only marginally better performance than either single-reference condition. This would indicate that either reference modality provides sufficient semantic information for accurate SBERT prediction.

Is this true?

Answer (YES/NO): NO